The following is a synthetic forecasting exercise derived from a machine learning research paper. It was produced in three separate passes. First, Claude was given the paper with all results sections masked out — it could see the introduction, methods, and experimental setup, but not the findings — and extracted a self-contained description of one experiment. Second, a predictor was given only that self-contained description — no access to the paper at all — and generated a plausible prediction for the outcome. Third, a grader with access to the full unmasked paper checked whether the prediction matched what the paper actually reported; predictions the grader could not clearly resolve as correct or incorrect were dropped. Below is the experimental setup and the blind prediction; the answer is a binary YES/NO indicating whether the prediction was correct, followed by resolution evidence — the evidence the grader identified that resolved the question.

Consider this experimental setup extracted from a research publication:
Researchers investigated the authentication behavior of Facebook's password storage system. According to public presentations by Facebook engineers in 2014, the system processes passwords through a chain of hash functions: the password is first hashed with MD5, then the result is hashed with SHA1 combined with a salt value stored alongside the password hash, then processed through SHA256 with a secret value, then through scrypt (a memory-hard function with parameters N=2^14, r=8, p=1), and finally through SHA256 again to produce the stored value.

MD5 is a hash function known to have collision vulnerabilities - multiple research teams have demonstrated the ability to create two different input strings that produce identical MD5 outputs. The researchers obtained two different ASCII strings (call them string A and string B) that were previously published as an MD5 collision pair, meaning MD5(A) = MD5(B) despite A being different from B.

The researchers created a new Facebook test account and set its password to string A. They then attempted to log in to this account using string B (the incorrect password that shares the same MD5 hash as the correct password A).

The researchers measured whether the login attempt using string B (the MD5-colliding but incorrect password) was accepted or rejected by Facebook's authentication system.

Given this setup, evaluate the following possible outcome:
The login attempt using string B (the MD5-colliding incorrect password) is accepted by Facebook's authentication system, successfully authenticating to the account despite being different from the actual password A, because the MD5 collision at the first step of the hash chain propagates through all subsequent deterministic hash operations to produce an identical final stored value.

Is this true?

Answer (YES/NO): YES